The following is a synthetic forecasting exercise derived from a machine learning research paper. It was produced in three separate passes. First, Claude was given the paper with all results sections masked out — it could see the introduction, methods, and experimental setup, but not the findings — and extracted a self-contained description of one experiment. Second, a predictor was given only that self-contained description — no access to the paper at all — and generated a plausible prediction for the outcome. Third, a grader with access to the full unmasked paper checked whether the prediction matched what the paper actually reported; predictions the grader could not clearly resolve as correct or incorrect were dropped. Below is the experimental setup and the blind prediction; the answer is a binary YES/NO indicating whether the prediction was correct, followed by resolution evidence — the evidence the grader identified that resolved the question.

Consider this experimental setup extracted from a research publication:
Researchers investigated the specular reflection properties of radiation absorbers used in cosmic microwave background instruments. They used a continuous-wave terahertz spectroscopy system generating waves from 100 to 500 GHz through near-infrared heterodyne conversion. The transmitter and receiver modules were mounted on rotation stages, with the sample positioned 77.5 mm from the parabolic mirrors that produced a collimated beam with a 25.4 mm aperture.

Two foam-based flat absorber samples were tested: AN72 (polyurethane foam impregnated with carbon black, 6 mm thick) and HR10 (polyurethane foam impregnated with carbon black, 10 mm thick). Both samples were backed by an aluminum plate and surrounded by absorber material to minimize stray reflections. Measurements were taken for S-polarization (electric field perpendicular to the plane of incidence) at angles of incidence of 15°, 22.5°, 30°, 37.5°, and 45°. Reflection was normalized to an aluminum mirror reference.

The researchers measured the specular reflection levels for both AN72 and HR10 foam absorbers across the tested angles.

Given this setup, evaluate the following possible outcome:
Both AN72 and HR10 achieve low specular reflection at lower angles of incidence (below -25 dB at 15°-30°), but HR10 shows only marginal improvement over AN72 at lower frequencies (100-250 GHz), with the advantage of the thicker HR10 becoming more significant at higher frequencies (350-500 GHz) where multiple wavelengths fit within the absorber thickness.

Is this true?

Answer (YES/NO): NO